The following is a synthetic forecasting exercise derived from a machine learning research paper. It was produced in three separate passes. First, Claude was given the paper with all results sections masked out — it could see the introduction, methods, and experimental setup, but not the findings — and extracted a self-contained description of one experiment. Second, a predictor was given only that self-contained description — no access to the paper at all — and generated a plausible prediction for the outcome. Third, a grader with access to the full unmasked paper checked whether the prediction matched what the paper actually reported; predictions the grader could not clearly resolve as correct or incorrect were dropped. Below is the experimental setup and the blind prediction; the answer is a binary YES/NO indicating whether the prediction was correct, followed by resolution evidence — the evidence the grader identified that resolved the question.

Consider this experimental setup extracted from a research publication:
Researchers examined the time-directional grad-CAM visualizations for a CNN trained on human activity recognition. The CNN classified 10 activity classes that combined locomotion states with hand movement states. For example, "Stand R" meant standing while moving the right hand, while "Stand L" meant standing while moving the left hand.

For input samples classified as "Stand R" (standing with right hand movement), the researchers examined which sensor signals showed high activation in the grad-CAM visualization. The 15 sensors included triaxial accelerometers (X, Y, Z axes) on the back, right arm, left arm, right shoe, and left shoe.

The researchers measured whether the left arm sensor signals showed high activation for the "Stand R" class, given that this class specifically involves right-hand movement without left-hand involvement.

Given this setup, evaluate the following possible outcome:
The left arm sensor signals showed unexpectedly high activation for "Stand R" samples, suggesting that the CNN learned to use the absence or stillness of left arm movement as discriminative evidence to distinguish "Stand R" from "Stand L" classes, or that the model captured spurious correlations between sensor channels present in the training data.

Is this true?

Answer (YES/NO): NO